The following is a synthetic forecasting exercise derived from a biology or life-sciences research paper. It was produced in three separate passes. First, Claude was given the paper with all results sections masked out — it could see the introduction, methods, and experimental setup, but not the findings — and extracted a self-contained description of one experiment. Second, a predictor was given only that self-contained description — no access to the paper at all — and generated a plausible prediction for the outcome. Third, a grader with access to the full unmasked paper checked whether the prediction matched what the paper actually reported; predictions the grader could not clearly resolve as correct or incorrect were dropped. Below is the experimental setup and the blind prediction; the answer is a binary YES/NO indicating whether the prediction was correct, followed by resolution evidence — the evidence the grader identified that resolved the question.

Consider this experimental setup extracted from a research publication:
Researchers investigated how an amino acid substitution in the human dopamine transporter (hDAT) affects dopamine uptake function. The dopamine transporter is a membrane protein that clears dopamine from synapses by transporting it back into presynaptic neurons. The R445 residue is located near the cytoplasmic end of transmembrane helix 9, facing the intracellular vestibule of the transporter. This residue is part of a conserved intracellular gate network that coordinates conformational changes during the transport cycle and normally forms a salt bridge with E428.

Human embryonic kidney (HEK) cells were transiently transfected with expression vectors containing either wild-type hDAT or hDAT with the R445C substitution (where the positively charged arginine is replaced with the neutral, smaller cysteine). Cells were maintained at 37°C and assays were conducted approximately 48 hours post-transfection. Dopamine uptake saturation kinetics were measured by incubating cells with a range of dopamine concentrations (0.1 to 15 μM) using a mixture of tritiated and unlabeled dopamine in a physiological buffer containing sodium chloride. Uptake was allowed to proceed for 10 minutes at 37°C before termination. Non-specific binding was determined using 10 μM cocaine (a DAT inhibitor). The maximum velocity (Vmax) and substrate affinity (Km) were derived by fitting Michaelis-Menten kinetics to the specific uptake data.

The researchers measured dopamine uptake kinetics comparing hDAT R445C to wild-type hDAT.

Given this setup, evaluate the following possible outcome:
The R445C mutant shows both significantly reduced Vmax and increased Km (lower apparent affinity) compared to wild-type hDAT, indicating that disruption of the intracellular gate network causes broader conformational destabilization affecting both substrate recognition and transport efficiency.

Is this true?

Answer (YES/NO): YES